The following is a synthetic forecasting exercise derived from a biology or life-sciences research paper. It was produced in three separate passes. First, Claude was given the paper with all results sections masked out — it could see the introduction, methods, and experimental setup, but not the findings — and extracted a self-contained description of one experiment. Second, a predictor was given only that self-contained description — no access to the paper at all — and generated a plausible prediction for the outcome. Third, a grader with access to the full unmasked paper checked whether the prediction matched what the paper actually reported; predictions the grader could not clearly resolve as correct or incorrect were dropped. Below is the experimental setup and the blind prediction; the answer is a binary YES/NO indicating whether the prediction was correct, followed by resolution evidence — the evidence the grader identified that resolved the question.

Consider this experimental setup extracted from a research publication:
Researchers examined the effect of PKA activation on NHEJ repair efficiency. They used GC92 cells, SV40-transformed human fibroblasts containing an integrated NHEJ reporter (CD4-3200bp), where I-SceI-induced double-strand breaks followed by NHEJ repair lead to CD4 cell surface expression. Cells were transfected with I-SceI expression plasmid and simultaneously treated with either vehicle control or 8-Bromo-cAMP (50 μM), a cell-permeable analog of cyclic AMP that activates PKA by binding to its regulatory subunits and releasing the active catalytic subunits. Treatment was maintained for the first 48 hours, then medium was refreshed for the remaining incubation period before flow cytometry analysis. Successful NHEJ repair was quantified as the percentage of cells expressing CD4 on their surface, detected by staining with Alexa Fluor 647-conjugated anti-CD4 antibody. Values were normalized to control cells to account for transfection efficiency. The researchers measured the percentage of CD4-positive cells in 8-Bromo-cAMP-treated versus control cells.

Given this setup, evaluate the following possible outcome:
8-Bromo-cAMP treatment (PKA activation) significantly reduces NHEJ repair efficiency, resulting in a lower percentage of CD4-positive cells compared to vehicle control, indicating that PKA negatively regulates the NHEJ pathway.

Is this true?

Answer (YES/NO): NO